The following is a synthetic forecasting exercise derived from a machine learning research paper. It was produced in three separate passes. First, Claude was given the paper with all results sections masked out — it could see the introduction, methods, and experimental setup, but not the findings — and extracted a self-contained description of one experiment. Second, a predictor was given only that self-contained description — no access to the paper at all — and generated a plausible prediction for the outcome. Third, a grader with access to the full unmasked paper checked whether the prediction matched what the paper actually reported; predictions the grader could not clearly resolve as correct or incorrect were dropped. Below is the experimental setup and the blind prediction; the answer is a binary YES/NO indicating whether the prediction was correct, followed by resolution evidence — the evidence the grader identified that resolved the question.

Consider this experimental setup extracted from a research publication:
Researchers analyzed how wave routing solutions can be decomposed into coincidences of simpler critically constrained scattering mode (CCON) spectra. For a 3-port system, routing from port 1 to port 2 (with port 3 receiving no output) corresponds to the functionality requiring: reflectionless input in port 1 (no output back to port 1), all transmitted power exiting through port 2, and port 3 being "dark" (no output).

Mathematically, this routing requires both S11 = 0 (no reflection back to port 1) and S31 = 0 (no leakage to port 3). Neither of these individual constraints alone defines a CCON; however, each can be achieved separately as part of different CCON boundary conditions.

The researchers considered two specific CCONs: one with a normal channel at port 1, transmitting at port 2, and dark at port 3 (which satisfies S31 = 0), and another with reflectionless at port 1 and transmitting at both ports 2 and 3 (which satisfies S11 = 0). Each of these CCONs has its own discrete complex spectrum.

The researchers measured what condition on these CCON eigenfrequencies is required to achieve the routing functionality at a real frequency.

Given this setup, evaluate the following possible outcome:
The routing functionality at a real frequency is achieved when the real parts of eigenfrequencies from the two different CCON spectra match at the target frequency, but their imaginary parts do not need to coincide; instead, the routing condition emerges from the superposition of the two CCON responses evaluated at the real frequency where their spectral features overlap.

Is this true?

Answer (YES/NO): NO